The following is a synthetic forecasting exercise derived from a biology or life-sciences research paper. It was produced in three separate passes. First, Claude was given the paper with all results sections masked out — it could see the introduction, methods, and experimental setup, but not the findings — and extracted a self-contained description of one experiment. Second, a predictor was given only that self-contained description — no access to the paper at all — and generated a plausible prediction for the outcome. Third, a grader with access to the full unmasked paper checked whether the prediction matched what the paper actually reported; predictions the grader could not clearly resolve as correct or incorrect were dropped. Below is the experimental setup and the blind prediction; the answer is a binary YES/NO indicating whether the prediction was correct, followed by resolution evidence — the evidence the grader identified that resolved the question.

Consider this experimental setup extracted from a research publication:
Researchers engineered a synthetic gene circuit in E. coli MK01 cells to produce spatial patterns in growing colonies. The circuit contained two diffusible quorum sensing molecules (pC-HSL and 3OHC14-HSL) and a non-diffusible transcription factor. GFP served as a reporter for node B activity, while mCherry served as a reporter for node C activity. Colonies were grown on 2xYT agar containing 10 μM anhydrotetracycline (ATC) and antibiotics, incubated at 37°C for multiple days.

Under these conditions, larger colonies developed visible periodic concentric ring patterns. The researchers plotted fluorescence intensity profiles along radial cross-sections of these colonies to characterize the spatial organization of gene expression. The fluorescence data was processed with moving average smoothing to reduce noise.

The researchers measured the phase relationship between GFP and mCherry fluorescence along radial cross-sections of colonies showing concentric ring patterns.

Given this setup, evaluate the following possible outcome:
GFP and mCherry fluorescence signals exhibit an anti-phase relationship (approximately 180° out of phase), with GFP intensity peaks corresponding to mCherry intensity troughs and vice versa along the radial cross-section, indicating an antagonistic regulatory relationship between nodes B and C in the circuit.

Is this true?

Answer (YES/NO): YES